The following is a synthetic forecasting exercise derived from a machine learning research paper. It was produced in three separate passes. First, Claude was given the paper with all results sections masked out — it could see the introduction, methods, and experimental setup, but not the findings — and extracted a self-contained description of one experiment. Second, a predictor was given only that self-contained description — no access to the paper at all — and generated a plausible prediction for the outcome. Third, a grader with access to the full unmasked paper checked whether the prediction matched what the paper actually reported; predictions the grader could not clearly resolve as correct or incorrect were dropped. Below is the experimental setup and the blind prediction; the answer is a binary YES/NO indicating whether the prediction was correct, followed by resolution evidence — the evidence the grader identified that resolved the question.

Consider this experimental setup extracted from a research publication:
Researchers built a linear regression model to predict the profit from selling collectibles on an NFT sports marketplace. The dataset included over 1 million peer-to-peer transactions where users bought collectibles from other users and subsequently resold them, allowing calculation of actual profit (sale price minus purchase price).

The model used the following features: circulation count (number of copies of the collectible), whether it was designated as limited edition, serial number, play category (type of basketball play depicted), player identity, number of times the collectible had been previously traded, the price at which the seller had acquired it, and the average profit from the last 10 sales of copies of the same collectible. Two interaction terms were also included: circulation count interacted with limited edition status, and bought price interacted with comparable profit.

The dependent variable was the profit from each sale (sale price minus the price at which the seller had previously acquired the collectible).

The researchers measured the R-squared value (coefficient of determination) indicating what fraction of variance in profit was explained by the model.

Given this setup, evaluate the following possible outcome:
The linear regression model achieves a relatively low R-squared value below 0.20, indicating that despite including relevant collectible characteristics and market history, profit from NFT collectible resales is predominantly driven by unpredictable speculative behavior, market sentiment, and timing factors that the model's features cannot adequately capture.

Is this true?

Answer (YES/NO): NO